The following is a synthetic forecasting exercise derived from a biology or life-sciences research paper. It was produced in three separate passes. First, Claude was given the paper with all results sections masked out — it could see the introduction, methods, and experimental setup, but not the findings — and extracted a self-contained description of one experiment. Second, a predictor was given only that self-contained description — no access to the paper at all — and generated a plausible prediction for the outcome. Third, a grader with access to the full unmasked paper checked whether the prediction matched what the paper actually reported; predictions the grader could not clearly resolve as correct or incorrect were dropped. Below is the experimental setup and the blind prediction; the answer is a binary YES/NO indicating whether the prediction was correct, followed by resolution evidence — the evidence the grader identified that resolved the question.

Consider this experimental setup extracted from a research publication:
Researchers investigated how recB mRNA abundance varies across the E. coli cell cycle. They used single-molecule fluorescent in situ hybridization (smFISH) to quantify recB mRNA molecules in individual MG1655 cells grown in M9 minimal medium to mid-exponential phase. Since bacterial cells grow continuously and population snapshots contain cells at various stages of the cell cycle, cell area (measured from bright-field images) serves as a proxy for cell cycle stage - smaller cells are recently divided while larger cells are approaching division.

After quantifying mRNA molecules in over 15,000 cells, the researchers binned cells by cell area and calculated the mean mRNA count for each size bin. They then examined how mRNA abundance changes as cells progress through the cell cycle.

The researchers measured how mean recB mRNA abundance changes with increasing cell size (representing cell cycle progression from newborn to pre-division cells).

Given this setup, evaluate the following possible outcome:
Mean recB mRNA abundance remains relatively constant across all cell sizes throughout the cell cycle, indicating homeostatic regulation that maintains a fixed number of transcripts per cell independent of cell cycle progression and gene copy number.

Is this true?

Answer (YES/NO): NO